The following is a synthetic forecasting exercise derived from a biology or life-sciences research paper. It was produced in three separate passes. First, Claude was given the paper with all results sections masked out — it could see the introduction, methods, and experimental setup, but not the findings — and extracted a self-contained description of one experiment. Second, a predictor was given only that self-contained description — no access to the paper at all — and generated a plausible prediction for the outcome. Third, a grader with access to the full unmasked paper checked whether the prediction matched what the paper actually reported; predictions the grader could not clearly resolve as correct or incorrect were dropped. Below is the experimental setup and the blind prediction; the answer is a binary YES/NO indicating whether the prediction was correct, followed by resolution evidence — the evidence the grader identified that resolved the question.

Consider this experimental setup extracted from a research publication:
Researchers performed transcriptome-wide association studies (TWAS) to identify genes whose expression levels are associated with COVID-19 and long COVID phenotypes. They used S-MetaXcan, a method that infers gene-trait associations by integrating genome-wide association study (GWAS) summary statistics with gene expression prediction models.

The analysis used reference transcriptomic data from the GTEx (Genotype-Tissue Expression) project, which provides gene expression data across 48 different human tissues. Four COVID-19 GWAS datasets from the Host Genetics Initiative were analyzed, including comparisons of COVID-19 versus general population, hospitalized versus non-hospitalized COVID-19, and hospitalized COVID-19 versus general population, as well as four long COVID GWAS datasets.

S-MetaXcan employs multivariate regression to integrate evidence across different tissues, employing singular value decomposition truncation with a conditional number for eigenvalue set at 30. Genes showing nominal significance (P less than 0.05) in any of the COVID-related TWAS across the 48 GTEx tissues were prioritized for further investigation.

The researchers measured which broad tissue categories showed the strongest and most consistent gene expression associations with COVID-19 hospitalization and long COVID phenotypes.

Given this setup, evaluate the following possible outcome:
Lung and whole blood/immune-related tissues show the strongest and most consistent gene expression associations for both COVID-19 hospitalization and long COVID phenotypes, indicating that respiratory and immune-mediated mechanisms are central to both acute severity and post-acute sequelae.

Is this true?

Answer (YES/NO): NO